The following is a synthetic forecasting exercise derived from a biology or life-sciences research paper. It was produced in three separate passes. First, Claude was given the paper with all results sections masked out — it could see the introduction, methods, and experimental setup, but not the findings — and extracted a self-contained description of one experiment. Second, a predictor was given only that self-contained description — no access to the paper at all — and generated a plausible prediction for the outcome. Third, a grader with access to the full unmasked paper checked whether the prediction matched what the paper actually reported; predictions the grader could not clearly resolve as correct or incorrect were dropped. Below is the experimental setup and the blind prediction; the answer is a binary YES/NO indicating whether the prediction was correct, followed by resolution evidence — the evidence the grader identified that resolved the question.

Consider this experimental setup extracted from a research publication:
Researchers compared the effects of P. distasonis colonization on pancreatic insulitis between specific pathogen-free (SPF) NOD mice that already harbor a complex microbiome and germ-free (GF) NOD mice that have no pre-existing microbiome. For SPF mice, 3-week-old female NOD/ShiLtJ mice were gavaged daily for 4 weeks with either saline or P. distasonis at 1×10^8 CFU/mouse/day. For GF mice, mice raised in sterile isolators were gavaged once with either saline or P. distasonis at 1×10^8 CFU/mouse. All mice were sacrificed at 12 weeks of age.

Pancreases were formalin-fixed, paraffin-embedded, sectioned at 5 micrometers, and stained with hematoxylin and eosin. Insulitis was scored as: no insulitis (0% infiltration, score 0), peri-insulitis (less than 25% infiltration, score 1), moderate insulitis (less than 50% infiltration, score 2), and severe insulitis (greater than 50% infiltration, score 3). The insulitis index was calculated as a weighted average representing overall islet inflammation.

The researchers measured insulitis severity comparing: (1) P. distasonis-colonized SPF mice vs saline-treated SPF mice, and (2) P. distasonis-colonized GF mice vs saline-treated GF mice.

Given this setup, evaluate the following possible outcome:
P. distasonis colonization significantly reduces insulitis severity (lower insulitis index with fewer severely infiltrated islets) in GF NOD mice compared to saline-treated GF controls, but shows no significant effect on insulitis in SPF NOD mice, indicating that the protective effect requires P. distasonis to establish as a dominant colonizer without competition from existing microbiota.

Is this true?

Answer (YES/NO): NO